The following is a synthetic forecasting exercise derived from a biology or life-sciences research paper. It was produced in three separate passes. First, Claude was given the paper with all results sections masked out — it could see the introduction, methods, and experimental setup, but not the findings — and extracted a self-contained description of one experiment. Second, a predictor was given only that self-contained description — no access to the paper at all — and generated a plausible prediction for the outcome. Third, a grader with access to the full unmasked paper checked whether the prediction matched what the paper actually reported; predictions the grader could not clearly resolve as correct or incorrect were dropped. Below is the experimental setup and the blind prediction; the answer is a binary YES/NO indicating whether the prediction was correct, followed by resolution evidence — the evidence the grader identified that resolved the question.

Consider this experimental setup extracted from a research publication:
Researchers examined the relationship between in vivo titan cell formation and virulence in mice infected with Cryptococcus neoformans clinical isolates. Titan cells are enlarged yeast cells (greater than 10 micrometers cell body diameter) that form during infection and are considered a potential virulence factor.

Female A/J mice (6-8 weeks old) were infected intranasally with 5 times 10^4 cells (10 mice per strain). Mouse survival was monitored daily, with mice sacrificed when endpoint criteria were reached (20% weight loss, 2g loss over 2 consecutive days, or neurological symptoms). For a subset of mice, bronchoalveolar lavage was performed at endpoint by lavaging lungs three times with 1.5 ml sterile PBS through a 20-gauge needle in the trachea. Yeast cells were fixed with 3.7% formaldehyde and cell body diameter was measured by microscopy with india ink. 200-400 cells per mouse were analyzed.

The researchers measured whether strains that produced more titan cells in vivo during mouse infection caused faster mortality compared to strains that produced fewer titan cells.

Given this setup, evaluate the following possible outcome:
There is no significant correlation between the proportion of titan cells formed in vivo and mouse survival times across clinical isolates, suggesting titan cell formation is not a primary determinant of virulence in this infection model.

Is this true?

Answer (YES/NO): YES